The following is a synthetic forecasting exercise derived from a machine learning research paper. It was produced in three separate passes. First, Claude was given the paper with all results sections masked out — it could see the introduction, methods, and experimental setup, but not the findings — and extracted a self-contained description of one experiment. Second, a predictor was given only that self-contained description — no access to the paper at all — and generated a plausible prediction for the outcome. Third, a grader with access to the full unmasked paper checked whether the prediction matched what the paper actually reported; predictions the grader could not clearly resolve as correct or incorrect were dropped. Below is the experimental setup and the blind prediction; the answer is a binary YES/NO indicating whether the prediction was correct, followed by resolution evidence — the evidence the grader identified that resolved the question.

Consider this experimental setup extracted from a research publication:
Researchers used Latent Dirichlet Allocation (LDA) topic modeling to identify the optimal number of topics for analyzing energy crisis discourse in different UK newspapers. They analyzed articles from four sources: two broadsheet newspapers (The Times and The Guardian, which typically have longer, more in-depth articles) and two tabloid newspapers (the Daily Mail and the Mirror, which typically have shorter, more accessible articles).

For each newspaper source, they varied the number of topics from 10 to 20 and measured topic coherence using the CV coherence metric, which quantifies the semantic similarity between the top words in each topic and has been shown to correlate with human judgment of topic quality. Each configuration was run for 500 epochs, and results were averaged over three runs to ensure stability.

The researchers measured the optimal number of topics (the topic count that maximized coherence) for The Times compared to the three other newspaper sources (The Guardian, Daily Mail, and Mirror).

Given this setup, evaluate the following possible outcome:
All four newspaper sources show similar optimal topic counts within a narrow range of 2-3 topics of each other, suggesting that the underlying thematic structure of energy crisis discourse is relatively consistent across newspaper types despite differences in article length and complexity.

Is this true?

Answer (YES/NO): NO